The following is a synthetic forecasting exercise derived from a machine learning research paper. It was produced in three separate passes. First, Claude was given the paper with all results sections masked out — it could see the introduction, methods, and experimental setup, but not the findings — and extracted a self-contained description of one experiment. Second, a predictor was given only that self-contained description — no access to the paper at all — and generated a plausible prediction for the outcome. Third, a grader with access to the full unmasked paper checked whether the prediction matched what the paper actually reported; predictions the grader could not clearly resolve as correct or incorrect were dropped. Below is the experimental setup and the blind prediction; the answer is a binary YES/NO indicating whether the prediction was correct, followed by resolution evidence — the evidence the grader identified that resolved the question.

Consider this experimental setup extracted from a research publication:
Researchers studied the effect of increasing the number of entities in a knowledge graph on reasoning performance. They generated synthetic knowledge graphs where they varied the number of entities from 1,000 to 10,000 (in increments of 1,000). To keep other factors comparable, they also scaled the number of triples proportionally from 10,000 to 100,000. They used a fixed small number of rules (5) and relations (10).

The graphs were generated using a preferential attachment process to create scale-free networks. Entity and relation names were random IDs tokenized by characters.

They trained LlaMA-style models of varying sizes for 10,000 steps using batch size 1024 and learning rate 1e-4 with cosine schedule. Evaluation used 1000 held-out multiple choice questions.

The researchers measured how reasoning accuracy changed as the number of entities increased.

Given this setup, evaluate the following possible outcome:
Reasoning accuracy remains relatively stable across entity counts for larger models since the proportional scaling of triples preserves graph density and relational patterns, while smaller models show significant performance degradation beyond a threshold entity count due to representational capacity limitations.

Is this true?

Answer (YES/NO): NO